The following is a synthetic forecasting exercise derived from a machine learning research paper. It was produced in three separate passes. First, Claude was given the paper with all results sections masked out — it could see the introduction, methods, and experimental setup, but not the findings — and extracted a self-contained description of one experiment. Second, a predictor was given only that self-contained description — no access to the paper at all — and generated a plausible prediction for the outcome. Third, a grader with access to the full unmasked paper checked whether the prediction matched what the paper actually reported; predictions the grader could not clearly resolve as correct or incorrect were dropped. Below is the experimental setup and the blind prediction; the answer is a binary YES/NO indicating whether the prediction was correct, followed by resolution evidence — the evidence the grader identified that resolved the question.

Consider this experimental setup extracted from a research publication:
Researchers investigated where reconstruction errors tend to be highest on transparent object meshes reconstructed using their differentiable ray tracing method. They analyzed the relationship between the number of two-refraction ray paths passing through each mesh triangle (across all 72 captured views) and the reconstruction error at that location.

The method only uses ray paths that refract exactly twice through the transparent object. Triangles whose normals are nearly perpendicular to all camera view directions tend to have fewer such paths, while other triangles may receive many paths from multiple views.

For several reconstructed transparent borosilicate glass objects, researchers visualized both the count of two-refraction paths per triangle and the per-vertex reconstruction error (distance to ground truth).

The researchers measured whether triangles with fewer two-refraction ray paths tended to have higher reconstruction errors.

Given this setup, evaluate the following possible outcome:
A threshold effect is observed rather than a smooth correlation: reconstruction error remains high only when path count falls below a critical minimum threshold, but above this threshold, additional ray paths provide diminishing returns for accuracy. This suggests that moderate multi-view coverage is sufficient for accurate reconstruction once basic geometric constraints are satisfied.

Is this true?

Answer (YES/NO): NO